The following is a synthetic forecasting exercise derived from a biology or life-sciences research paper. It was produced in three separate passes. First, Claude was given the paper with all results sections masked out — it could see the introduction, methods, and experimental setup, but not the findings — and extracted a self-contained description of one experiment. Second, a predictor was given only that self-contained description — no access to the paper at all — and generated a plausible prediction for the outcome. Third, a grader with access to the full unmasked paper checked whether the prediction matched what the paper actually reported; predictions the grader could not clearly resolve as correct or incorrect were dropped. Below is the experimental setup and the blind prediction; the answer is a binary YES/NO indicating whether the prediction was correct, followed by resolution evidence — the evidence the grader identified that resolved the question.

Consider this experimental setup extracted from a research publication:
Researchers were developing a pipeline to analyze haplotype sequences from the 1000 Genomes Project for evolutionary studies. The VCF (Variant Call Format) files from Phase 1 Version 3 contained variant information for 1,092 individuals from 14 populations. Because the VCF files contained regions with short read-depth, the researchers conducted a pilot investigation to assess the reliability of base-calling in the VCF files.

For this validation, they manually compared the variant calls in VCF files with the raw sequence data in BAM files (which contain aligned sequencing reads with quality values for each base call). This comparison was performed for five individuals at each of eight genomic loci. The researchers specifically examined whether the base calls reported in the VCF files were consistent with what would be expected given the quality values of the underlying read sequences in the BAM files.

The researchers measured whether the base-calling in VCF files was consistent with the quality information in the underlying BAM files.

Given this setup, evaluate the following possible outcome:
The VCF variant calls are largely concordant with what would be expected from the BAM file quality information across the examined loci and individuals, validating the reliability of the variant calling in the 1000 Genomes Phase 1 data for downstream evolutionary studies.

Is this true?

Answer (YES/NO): NO